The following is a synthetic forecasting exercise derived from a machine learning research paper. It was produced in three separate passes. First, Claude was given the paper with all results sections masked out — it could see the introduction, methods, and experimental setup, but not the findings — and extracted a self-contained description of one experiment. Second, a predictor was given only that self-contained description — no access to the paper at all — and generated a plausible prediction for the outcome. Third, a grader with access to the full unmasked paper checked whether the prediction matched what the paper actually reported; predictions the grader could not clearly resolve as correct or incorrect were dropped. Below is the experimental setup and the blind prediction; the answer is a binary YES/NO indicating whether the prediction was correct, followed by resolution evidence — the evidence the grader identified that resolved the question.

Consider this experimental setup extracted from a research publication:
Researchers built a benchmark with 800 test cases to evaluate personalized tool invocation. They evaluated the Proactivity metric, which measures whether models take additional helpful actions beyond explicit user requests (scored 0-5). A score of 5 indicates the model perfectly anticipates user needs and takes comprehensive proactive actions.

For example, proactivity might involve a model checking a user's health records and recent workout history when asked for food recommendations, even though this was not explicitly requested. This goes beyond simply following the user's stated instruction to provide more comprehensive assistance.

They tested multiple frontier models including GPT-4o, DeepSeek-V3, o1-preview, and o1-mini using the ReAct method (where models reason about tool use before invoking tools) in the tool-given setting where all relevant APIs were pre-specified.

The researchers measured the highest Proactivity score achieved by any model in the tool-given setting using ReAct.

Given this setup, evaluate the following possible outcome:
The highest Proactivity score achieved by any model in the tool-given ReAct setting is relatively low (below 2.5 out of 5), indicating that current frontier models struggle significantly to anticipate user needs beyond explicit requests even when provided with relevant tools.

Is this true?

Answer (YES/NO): YES